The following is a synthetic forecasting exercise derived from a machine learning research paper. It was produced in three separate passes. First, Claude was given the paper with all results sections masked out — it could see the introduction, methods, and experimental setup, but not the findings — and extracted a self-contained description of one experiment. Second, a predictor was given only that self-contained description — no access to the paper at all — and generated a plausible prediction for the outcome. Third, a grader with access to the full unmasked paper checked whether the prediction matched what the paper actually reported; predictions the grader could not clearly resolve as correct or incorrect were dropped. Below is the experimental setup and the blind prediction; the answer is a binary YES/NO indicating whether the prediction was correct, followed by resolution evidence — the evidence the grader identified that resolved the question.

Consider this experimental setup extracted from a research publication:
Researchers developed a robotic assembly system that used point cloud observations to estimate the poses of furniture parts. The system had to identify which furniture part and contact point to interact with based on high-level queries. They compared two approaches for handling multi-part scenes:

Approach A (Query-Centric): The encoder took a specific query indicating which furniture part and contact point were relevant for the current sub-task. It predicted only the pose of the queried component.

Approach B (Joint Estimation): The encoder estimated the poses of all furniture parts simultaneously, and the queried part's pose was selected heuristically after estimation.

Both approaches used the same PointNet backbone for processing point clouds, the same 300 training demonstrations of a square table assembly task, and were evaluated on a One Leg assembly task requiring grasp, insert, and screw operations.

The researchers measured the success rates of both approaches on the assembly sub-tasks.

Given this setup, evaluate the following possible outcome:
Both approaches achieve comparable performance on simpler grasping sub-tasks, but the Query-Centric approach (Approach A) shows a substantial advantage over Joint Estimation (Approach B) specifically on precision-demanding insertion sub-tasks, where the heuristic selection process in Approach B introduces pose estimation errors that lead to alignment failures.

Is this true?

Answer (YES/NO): YES